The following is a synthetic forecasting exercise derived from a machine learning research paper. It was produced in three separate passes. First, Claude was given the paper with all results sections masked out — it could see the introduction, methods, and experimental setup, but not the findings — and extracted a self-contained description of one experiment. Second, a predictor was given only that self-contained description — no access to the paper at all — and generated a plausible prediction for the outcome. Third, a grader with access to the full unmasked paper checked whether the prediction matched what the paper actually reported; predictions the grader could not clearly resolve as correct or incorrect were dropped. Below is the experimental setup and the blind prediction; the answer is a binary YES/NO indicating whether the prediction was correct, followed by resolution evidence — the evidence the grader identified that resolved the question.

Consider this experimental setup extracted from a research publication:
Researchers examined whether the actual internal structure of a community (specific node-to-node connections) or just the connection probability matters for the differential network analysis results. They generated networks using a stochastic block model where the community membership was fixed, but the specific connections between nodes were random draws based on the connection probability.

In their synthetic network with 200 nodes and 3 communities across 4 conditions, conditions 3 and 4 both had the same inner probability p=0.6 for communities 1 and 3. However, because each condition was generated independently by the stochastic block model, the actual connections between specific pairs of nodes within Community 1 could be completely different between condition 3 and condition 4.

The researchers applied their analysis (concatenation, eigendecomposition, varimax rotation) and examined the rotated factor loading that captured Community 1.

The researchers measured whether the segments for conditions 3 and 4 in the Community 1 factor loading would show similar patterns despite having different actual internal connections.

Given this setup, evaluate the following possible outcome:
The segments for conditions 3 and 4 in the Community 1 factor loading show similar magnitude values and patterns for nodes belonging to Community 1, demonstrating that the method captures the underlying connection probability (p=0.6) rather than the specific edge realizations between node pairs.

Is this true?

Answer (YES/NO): YES